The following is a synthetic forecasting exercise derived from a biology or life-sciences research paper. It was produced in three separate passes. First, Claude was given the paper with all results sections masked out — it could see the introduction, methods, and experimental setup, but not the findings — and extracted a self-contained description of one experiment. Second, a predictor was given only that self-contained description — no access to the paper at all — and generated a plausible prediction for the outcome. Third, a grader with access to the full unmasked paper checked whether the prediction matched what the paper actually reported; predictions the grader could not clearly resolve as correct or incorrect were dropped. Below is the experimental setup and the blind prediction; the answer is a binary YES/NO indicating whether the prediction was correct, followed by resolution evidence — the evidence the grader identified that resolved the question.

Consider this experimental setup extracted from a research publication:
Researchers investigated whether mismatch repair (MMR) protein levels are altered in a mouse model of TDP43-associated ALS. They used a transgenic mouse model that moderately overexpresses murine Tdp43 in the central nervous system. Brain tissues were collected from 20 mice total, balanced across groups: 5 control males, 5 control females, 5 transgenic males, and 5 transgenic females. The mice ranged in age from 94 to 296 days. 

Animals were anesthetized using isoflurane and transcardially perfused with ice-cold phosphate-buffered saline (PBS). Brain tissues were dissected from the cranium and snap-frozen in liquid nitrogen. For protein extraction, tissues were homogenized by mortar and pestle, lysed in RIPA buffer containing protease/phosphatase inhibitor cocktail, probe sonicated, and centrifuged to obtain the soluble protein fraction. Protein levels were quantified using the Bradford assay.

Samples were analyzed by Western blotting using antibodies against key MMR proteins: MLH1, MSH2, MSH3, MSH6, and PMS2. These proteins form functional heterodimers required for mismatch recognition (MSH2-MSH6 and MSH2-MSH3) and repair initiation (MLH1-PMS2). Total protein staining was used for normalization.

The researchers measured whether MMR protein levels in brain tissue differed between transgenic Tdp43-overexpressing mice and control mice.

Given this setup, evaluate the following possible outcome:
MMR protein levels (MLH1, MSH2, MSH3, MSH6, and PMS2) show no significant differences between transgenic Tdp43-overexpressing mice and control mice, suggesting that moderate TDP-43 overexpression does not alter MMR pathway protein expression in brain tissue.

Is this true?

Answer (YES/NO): NO